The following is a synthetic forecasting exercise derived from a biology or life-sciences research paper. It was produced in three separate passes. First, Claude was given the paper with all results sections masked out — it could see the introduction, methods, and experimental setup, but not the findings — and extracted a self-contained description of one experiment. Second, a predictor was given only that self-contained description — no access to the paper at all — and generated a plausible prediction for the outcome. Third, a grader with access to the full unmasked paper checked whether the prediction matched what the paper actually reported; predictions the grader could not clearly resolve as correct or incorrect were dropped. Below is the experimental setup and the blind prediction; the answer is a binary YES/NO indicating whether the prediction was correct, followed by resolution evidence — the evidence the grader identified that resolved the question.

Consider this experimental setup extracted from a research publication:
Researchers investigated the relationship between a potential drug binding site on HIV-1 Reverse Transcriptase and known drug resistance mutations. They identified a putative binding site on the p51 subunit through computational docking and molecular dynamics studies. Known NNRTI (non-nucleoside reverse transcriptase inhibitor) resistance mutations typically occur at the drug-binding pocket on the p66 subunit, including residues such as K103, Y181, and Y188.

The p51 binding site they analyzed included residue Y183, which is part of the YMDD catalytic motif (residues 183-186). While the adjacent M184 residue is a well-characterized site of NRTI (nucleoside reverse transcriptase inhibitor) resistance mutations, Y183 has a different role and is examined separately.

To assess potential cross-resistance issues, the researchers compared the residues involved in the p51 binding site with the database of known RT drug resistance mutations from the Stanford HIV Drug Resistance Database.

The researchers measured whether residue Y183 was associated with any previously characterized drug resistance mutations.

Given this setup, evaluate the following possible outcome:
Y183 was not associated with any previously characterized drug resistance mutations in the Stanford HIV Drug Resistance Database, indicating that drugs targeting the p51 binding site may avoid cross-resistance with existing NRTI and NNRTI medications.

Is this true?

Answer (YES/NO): YES